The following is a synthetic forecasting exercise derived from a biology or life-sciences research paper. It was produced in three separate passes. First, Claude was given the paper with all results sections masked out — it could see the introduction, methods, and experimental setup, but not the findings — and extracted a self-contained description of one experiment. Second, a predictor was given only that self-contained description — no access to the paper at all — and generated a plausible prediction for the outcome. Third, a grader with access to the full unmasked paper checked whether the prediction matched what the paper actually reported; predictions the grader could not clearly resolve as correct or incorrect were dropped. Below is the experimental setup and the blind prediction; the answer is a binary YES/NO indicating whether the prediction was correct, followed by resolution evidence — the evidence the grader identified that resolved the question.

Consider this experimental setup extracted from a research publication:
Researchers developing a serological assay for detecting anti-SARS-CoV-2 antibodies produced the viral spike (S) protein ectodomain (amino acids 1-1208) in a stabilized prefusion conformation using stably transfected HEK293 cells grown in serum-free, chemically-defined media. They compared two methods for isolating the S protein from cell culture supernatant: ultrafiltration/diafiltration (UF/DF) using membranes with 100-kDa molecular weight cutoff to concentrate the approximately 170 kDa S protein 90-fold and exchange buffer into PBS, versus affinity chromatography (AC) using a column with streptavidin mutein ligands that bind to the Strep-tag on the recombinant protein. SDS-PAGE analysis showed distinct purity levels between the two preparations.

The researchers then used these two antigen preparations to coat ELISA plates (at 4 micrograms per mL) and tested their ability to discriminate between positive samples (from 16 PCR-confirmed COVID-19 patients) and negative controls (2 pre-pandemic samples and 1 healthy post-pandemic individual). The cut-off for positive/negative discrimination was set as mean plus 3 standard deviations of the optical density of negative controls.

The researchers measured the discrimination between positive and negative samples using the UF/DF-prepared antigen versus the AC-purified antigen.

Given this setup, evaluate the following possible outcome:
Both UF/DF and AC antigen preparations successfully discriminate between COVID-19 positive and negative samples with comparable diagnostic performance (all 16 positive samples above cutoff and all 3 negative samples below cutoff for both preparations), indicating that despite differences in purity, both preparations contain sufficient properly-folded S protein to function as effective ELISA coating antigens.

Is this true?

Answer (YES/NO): NO